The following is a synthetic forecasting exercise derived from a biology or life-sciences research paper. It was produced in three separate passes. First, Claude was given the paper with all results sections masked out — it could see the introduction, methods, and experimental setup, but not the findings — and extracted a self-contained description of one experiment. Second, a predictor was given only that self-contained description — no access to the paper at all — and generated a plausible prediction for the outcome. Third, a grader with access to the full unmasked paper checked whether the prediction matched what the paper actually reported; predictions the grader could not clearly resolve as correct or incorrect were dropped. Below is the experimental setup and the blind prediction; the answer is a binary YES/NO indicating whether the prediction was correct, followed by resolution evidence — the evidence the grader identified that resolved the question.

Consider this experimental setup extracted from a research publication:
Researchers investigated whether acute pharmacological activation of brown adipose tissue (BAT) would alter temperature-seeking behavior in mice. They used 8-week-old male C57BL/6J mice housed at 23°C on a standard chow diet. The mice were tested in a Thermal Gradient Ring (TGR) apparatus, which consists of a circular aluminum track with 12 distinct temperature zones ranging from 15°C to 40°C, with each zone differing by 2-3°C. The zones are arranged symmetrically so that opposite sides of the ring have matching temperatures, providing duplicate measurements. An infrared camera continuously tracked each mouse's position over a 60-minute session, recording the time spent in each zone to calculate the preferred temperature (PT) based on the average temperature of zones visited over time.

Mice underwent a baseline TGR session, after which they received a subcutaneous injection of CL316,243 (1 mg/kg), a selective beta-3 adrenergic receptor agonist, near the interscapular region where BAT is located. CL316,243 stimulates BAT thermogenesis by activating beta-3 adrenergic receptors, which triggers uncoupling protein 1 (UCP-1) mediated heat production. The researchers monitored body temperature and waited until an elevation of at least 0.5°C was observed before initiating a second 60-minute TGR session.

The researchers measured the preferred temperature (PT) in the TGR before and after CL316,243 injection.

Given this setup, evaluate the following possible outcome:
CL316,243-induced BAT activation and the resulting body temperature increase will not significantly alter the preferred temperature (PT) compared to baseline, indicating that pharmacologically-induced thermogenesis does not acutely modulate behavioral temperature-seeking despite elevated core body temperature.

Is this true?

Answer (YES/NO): NO